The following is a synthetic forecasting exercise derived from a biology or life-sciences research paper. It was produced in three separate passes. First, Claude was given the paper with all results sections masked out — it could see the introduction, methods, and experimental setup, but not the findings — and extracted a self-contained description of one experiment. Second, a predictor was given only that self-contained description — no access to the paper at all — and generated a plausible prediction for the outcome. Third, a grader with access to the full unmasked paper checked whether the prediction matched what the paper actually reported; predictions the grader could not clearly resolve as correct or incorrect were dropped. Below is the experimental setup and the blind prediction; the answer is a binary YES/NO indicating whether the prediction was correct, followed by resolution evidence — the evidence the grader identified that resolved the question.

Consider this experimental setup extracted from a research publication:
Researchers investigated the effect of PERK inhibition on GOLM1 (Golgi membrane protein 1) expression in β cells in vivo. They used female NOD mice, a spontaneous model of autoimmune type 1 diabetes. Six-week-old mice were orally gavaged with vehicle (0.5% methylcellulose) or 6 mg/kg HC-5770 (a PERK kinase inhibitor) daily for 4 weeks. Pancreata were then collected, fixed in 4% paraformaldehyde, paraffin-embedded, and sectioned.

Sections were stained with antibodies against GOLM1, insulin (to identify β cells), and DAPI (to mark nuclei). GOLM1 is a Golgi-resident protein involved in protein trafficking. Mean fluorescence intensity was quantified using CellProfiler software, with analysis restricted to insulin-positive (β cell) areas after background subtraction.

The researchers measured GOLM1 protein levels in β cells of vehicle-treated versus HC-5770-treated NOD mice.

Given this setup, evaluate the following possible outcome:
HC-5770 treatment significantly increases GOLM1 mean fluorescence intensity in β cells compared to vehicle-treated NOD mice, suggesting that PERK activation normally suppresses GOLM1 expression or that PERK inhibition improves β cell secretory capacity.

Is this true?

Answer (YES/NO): YES